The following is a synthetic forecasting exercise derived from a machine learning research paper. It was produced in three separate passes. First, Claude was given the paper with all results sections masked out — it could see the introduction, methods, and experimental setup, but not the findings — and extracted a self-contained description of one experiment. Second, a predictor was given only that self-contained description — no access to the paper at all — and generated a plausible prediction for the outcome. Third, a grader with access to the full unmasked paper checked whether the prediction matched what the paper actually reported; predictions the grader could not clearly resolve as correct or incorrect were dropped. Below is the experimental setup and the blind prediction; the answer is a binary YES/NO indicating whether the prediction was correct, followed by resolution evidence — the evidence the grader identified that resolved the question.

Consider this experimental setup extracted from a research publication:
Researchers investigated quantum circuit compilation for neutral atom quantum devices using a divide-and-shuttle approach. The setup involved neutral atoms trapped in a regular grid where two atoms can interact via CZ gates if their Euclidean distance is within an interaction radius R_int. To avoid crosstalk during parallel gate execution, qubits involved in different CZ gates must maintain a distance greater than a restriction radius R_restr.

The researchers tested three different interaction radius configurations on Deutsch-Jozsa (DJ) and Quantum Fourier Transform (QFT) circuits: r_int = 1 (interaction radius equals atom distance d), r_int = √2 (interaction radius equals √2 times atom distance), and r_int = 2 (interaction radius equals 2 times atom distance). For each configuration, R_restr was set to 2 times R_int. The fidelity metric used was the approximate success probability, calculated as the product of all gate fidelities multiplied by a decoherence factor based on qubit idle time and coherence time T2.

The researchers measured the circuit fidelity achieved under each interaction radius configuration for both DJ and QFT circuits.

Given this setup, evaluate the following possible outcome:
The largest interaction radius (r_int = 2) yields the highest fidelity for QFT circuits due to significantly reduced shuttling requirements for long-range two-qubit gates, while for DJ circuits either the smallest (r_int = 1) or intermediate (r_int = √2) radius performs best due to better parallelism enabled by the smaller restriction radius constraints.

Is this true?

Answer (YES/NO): NO